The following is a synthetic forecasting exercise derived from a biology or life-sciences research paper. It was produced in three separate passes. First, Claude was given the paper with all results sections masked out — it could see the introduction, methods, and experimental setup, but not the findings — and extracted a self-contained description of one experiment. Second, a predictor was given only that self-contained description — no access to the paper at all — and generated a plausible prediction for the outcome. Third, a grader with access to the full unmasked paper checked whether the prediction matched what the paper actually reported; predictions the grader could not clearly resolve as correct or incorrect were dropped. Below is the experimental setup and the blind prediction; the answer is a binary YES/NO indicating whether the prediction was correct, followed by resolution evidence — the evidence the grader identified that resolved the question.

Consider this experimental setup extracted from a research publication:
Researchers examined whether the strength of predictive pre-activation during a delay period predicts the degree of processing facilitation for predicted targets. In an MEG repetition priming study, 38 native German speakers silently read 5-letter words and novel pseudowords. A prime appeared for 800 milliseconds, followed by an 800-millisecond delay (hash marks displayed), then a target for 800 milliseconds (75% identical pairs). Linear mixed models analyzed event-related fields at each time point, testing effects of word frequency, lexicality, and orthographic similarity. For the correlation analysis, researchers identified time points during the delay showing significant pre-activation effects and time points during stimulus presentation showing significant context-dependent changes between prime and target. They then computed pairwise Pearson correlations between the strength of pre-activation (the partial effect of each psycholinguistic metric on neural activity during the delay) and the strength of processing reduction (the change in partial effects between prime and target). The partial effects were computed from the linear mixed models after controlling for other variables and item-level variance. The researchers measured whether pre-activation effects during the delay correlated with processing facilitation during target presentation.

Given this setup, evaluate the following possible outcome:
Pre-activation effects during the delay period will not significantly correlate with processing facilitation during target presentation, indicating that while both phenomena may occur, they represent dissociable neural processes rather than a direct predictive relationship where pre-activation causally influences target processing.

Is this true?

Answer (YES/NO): NO